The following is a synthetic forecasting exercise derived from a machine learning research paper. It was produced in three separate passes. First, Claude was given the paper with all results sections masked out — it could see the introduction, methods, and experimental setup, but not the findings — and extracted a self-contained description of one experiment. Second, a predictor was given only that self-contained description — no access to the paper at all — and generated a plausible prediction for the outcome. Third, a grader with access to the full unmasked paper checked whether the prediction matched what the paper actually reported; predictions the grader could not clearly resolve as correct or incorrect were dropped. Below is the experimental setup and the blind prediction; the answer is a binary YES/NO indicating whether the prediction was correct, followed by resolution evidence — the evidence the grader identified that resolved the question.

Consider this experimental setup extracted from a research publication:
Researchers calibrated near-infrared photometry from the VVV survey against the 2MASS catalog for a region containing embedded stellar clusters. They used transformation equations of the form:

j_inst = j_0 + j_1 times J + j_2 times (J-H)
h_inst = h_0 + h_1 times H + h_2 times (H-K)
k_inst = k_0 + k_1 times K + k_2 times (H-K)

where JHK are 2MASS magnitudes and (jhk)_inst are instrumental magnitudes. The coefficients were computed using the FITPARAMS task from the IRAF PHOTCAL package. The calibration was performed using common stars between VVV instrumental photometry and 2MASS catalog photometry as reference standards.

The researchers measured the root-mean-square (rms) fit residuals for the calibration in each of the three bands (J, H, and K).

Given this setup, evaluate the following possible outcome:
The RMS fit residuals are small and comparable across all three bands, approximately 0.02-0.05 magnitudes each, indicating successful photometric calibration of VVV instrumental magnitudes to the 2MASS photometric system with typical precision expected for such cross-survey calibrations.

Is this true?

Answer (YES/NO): NO